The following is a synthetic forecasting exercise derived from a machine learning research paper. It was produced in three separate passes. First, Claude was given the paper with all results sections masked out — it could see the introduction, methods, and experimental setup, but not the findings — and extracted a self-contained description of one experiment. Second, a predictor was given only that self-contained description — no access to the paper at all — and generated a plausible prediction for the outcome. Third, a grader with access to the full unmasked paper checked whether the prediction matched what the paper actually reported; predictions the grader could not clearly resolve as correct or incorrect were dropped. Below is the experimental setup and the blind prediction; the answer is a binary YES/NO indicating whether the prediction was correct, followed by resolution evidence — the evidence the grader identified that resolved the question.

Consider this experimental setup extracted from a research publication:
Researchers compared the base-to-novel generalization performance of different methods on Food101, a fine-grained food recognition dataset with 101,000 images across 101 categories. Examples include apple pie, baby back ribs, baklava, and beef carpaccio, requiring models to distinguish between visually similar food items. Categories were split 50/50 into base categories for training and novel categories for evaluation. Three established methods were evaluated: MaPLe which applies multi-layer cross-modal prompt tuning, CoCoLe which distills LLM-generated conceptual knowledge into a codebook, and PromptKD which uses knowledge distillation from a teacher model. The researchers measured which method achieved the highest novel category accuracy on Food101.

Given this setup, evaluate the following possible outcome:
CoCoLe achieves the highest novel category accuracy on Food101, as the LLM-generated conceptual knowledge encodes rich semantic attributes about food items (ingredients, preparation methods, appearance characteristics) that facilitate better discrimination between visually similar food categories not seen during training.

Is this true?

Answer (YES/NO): YES